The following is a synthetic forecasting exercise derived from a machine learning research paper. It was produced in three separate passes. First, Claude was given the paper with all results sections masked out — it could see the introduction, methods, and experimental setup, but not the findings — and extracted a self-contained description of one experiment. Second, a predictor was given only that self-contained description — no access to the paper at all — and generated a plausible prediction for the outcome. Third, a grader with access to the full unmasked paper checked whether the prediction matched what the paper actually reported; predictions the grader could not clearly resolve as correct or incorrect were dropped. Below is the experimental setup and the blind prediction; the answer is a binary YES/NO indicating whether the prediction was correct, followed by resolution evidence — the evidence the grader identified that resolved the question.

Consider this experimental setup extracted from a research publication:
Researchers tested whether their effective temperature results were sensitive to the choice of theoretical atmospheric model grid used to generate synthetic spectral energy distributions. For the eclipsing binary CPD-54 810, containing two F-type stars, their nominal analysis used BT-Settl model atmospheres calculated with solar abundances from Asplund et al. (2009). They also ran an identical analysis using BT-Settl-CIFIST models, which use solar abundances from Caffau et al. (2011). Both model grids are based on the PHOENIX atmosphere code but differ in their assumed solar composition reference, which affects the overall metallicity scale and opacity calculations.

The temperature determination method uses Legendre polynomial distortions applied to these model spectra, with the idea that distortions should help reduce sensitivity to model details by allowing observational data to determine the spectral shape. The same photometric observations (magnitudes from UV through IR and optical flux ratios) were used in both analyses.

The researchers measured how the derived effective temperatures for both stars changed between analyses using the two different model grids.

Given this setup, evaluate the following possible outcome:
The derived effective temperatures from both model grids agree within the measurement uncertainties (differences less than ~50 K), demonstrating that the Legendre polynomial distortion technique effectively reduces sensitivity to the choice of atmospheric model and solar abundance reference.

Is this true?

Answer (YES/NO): YES